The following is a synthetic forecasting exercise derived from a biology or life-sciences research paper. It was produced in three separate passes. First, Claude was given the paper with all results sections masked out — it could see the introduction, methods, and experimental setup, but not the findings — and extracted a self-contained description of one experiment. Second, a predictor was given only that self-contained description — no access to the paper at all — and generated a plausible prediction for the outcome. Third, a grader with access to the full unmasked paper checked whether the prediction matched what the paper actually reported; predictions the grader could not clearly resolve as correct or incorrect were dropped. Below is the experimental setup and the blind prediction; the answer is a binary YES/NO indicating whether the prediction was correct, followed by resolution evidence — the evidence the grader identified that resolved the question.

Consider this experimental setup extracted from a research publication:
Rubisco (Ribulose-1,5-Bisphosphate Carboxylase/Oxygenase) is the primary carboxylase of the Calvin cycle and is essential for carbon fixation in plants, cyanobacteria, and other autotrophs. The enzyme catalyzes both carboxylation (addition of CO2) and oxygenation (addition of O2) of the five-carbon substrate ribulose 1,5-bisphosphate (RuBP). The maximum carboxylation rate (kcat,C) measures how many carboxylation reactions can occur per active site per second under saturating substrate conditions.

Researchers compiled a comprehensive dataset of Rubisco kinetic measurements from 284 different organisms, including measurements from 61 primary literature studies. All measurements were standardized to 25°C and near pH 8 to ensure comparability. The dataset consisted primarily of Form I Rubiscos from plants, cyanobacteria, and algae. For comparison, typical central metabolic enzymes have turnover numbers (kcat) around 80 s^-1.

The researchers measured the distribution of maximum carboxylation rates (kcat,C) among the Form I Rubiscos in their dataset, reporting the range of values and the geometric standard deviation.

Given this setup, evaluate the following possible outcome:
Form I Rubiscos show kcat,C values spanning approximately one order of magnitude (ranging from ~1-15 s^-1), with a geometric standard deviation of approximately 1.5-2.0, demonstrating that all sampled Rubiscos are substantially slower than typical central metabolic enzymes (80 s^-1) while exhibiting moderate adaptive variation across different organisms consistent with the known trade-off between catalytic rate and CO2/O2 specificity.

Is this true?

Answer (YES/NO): NO